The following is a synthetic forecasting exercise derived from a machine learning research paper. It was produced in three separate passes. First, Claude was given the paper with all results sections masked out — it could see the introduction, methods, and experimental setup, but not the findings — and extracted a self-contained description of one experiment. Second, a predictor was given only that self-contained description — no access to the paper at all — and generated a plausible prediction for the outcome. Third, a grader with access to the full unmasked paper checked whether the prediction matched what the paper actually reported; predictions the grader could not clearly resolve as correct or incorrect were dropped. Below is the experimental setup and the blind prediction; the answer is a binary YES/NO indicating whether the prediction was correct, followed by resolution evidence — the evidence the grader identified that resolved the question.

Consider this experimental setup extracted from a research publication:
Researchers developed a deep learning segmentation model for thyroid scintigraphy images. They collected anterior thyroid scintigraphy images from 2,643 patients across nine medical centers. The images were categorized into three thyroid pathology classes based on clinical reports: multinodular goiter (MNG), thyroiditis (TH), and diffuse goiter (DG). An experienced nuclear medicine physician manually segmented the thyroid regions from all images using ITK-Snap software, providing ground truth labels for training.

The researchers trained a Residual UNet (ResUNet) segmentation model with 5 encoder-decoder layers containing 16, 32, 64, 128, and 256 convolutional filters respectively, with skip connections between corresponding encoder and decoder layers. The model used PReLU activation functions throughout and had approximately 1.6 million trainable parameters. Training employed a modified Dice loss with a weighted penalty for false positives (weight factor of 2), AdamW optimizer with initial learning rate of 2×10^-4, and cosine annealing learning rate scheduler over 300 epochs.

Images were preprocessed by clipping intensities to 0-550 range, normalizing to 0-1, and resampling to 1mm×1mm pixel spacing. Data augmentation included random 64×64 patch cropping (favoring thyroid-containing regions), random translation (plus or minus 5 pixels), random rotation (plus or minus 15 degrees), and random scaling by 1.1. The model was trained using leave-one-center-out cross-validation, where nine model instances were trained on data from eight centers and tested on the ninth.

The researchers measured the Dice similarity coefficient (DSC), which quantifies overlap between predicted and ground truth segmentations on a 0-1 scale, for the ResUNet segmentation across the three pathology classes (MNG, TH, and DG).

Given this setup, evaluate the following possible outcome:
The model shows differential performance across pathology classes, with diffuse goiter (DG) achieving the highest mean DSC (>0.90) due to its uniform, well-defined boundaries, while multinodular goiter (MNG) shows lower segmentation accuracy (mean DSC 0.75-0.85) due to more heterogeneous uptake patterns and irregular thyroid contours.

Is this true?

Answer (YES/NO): NO